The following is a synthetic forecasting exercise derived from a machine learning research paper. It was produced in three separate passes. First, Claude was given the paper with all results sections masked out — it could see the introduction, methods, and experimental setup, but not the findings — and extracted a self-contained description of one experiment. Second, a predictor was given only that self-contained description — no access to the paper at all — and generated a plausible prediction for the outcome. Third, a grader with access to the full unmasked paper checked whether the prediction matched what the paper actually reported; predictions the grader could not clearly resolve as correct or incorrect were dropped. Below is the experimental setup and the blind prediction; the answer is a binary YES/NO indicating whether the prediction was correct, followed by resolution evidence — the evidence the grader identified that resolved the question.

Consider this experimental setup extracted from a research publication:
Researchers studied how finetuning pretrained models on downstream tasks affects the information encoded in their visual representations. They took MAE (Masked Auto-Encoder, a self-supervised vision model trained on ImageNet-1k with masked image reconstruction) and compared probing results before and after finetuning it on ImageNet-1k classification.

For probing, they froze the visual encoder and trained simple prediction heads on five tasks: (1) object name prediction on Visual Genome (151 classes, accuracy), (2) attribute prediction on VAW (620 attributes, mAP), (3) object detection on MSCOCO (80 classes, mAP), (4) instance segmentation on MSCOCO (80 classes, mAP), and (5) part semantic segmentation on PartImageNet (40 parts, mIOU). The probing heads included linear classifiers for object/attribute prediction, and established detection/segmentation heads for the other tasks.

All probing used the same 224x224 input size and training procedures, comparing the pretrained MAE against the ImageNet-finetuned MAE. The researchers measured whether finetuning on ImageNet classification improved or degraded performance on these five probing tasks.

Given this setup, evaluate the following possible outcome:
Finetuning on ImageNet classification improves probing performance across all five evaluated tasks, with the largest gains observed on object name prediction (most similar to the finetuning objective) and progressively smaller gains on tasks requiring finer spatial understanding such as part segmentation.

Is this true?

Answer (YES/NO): NO